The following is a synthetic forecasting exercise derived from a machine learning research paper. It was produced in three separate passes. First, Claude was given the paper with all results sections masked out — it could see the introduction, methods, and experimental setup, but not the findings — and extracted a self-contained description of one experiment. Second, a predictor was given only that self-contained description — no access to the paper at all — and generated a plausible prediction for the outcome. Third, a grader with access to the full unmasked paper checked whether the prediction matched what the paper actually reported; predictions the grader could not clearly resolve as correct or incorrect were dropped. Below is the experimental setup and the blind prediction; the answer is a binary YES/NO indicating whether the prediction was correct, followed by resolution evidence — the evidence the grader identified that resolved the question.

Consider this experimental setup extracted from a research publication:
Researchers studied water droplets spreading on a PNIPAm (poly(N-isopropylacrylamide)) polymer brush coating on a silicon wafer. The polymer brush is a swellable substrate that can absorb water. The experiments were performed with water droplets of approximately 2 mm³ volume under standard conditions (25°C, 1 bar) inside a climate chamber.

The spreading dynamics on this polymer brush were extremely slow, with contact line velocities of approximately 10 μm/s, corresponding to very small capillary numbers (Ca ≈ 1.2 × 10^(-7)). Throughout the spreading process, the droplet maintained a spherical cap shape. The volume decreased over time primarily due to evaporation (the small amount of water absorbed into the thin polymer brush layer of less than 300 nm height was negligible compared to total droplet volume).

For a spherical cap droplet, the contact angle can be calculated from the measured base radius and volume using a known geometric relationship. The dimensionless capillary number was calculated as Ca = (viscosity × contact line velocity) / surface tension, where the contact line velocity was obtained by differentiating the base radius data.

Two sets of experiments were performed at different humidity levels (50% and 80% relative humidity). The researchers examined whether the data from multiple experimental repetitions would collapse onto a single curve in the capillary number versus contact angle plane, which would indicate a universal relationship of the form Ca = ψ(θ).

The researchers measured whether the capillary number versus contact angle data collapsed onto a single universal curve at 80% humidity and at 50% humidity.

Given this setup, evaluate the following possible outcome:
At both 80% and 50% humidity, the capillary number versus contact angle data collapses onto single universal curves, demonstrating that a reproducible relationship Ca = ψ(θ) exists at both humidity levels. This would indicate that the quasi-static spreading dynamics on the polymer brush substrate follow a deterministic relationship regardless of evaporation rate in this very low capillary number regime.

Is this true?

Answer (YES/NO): NO